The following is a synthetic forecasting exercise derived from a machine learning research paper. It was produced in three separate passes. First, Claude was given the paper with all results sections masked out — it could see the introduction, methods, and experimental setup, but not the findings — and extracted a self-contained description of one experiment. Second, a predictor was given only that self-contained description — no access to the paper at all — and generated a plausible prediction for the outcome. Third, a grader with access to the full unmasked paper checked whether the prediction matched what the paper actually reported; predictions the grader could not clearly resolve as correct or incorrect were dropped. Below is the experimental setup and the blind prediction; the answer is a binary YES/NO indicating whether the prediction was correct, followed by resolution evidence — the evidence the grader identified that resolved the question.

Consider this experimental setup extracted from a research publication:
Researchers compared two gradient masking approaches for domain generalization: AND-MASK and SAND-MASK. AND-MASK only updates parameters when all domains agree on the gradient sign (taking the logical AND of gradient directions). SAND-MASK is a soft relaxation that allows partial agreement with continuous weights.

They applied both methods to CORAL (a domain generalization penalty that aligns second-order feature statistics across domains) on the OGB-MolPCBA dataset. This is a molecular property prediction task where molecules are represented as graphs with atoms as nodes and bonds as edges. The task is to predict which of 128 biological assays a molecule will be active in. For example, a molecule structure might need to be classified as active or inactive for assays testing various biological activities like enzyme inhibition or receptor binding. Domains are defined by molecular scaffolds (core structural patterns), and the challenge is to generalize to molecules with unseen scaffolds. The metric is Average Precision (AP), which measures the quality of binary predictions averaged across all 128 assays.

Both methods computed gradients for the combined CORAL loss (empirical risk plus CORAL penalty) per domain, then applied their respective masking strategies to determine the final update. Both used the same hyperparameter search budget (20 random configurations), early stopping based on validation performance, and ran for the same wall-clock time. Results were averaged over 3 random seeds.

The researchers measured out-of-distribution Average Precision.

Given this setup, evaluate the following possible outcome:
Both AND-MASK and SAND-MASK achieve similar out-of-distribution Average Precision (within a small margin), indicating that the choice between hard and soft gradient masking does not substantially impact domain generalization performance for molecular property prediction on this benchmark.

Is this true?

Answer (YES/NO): NO